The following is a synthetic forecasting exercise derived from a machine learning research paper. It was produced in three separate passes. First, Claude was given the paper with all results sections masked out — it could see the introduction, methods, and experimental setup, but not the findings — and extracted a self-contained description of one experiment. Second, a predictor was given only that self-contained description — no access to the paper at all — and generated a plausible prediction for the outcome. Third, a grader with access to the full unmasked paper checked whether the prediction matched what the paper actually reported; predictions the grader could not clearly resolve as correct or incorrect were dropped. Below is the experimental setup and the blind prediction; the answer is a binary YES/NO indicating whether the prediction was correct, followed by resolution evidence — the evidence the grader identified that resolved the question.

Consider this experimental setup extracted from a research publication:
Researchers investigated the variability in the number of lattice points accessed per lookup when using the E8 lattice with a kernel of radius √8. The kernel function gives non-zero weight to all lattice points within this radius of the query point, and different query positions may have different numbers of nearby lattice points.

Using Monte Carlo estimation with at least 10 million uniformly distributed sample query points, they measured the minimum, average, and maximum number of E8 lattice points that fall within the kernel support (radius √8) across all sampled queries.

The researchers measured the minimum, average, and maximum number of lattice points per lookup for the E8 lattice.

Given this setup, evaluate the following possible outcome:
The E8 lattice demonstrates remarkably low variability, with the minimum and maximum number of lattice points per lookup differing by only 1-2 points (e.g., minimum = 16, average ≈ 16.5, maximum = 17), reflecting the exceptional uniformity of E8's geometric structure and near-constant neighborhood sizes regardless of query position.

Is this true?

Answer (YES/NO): NO